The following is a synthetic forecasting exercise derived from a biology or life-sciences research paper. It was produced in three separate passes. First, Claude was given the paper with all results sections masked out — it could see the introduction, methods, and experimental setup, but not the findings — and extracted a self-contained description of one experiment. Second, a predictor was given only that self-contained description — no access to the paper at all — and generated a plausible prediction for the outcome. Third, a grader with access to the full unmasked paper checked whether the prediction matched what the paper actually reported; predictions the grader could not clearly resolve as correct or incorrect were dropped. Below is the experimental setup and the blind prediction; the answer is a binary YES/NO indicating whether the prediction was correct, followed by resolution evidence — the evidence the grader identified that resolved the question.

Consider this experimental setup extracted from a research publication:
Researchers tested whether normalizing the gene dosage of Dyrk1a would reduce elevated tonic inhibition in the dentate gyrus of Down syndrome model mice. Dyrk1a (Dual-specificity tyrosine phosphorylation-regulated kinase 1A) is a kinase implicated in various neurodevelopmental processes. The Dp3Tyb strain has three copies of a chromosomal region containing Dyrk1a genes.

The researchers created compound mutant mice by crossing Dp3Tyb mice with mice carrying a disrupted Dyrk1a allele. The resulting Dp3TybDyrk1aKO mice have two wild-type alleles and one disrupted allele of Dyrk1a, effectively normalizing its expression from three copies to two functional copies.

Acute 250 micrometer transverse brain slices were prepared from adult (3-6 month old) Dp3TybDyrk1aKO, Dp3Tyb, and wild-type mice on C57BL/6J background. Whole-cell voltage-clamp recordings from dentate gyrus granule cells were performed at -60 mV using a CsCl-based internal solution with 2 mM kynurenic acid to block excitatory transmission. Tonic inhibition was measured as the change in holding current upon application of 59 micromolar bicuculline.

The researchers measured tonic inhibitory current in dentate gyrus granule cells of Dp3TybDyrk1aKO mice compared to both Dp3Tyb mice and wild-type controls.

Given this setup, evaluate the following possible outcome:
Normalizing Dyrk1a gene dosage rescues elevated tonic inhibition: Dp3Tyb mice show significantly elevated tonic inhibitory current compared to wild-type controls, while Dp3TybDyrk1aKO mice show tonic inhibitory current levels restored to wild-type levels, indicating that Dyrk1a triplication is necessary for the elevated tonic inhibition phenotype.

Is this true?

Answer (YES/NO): YES